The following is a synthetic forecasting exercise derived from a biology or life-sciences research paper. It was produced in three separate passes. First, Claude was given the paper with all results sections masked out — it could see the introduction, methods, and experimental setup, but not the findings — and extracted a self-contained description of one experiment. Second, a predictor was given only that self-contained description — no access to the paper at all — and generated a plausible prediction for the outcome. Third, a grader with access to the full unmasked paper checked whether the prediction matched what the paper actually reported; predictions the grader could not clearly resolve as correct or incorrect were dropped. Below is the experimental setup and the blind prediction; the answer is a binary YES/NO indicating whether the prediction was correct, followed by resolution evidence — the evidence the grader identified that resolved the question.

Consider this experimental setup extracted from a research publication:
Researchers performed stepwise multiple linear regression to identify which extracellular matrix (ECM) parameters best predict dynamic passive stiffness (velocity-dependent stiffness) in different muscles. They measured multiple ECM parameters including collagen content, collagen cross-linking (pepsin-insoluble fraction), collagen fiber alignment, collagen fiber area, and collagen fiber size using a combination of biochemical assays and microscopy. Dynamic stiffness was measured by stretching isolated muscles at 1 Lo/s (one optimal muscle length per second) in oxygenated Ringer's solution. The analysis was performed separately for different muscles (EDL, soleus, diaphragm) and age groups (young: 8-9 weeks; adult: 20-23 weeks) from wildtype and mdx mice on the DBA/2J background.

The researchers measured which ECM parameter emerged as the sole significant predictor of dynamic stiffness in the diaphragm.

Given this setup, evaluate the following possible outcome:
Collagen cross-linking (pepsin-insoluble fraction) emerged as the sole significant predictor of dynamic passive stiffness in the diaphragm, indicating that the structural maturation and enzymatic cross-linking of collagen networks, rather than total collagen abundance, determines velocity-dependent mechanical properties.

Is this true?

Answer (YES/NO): YES